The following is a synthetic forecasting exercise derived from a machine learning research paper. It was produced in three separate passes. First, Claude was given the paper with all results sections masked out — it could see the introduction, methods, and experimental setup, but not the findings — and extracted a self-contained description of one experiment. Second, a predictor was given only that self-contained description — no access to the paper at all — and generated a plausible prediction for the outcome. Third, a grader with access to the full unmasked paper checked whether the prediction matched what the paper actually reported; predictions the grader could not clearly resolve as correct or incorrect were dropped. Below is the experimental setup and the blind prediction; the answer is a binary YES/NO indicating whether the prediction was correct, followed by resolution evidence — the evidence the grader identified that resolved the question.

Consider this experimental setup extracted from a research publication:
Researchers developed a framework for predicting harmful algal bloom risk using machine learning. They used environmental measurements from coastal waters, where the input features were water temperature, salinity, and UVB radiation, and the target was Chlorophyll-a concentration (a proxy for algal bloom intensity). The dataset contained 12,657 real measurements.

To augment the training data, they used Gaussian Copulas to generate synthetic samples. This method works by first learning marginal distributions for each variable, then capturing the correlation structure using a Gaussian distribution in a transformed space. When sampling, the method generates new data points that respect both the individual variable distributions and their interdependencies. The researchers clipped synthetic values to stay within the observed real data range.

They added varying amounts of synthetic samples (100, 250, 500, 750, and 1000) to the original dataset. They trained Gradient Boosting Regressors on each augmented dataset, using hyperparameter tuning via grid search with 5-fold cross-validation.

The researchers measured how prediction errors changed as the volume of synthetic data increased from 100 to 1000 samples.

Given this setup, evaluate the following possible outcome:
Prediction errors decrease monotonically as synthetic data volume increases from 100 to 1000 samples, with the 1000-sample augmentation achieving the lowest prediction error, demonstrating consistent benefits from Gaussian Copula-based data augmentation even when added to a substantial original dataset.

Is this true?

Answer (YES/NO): NO